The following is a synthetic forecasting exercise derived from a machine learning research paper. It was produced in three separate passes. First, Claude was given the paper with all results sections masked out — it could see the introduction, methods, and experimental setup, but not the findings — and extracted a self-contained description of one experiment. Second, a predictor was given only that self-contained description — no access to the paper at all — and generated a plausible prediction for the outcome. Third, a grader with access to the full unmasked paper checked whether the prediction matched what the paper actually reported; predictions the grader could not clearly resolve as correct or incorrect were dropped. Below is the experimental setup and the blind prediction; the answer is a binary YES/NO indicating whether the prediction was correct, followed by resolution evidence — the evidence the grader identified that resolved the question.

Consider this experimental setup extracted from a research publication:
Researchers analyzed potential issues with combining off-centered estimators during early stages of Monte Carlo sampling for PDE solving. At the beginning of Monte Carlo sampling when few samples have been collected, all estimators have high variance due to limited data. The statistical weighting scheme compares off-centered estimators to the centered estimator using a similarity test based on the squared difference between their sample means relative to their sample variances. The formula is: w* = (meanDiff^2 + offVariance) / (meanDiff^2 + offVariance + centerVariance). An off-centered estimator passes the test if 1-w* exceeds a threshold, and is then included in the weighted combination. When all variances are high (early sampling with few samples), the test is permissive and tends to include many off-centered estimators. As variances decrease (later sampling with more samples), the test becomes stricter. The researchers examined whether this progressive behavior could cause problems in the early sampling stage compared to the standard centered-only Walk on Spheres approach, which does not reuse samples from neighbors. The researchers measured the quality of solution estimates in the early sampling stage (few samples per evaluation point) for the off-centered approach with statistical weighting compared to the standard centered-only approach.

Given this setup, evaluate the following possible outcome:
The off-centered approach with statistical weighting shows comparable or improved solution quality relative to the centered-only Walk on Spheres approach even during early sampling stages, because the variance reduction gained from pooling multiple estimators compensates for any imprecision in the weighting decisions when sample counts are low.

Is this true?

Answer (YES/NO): NO